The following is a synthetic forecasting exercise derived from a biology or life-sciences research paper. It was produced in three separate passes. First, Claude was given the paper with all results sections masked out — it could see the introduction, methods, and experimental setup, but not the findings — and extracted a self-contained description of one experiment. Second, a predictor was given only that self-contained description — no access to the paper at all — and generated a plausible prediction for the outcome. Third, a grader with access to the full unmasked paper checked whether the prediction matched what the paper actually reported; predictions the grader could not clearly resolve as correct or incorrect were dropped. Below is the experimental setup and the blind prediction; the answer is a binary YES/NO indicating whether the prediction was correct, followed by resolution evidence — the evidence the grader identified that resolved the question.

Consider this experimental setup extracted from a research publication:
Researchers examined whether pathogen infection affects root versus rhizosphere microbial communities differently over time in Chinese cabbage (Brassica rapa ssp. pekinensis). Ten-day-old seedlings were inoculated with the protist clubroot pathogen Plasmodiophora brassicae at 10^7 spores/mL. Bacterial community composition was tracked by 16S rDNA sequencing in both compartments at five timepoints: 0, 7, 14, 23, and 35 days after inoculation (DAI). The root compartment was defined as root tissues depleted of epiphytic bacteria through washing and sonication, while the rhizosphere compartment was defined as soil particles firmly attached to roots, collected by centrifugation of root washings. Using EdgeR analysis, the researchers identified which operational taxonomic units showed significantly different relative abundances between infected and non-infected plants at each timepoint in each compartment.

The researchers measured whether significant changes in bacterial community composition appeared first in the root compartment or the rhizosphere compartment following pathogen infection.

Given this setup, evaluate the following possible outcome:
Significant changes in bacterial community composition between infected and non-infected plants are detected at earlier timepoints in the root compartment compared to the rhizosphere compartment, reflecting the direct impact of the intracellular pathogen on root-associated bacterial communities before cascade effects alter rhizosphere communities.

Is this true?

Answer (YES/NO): NO